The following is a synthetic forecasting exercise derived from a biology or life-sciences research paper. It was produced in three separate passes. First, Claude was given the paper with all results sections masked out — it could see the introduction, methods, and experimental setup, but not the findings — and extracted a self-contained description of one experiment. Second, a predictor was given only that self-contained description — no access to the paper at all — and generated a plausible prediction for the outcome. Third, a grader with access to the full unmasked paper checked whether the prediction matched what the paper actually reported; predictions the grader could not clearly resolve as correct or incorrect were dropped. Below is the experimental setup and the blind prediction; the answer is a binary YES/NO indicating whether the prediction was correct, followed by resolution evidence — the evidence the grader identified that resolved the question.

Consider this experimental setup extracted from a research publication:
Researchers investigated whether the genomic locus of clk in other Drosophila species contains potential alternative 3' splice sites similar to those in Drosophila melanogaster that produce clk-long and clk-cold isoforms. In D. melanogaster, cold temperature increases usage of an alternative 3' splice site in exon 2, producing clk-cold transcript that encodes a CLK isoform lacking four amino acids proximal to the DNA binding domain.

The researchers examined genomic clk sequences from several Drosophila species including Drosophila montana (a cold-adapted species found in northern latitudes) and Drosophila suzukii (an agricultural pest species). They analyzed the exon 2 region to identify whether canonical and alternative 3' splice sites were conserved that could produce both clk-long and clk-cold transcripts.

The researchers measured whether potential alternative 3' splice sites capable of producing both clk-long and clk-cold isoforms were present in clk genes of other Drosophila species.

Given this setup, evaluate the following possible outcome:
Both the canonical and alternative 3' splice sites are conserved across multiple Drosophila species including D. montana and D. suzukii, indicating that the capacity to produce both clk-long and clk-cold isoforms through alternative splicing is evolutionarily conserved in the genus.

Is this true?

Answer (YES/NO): YES